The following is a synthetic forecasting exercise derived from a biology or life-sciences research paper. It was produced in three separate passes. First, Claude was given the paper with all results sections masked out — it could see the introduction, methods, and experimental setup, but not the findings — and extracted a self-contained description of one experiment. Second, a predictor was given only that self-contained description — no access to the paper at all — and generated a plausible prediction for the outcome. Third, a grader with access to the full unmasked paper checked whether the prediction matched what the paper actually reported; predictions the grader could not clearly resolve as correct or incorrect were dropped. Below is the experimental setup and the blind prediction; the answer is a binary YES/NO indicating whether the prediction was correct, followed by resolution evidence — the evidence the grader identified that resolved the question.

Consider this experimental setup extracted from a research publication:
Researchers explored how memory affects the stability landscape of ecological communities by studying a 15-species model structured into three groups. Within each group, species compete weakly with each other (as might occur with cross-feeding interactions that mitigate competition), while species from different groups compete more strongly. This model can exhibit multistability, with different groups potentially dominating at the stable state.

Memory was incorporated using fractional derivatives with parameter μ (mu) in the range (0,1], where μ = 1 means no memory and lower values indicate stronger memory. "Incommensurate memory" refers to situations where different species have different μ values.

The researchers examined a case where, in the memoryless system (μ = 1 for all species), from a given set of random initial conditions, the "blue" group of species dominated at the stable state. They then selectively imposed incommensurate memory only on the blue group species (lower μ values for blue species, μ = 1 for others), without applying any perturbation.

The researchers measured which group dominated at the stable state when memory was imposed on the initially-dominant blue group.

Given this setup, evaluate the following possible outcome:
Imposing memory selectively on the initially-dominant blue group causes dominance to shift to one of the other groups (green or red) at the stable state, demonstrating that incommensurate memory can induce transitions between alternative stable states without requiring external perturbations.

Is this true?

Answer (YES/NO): YES